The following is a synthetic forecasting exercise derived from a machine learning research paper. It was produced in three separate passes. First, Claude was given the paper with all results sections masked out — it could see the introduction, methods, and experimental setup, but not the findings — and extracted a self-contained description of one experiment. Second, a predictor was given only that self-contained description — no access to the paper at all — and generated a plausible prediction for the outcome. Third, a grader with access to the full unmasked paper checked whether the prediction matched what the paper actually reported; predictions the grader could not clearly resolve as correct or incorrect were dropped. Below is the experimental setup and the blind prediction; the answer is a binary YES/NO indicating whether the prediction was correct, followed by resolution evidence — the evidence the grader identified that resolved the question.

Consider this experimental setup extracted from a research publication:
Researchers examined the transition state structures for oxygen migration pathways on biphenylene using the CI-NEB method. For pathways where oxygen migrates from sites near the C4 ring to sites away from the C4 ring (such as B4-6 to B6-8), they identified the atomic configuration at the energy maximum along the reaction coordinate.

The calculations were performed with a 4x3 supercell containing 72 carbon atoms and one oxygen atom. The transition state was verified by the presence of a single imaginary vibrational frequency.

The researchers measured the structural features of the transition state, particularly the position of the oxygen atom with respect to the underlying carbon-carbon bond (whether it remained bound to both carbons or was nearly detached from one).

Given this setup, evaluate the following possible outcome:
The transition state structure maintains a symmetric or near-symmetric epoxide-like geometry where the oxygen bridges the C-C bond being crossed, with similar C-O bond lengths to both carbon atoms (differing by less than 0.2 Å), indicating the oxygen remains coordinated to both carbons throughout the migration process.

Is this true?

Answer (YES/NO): NO